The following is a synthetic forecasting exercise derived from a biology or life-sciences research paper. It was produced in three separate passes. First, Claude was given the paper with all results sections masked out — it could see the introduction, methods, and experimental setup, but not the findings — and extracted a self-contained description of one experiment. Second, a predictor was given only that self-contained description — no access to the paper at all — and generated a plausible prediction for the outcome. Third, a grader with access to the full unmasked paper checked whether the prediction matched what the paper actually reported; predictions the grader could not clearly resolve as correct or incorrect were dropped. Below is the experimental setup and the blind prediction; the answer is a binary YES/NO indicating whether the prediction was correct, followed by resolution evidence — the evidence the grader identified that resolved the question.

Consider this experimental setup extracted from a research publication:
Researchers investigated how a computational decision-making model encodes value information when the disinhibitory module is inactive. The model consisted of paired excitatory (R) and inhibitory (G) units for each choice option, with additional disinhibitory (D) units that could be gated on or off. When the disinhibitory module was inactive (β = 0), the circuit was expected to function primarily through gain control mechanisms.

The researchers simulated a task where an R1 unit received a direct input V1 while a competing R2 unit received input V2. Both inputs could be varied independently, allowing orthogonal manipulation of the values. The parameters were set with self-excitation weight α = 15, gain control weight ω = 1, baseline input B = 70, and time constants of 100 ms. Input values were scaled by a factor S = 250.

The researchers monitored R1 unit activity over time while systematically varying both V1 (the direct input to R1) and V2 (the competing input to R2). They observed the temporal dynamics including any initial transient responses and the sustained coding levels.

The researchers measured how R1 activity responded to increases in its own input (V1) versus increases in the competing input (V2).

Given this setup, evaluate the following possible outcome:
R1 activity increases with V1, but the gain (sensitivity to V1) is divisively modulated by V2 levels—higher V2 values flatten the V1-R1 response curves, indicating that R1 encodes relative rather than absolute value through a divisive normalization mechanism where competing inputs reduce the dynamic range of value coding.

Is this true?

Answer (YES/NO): YES